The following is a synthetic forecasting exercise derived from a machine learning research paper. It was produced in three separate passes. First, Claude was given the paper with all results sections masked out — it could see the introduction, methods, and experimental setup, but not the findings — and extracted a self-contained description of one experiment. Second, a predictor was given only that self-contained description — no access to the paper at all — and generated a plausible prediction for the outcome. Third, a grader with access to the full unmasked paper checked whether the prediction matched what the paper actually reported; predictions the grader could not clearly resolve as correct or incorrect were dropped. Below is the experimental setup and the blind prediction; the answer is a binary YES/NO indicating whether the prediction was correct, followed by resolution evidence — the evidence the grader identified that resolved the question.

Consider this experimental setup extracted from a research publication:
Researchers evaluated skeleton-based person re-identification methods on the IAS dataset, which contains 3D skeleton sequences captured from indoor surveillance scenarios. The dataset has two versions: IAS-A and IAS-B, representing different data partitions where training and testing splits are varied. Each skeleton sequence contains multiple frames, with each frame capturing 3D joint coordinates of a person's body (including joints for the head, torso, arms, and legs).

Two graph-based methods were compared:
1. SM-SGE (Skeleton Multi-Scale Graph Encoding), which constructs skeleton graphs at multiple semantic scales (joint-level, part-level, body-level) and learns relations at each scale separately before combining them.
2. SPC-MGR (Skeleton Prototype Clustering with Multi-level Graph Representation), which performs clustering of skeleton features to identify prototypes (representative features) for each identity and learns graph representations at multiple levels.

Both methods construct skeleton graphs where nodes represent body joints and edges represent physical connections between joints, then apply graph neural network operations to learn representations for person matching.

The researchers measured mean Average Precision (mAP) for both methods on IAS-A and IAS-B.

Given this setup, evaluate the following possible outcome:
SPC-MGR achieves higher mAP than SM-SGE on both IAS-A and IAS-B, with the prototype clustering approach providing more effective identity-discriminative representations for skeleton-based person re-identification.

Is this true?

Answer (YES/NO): YES